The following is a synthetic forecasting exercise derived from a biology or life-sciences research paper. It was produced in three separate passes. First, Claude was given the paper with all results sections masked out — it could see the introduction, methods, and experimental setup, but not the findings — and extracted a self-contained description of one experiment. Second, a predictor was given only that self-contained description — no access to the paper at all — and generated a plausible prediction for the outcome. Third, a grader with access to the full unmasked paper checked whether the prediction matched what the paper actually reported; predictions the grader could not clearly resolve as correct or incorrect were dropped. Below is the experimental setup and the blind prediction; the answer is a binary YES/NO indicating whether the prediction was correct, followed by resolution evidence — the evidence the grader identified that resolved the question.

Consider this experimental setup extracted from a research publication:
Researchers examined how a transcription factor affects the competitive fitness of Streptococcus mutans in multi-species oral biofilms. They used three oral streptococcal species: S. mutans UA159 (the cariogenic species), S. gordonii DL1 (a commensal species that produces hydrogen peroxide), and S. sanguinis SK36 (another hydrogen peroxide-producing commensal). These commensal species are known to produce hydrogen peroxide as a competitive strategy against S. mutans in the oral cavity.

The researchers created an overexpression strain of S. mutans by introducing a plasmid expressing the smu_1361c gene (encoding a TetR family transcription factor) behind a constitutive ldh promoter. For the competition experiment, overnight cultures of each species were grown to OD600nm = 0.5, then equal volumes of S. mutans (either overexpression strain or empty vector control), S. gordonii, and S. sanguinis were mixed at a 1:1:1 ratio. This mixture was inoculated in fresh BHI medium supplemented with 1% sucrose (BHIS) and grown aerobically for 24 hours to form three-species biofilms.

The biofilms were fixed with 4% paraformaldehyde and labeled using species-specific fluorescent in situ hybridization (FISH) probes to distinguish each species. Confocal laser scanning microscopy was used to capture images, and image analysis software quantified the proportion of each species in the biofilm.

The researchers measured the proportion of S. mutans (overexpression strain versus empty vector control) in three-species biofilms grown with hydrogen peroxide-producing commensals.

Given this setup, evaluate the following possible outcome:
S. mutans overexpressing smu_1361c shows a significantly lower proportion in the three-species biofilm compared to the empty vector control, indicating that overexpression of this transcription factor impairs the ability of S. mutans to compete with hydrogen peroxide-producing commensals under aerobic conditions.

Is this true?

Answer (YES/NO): YES